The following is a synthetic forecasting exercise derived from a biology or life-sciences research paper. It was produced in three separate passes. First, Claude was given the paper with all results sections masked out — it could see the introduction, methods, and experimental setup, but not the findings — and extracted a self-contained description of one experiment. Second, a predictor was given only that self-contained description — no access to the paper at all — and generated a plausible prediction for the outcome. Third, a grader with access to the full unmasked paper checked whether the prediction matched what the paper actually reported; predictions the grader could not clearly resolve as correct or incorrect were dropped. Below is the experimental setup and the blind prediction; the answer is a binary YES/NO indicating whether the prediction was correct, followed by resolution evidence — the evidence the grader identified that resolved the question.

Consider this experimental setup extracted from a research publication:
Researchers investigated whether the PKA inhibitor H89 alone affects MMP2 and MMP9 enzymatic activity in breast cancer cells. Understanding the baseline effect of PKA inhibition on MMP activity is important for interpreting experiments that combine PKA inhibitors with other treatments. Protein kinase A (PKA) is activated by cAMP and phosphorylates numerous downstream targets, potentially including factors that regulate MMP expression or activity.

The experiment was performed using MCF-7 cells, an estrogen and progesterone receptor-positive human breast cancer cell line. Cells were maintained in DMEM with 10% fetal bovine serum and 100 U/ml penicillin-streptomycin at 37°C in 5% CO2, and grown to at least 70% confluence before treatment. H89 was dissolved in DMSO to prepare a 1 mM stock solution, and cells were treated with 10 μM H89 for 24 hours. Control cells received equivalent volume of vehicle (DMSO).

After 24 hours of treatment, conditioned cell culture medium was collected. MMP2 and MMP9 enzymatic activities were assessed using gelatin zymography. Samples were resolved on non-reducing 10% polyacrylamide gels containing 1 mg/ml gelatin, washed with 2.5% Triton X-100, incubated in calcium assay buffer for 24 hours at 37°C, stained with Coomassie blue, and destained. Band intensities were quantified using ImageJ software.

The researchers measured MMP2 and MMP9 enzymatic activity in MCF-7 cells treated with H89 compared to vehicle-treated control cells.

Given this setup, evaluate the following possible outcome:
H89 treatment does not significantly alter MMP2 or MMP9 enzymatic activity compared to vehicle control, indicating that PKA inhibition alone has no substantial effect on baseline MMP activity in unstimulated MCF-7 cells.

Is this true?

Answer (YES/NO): YES